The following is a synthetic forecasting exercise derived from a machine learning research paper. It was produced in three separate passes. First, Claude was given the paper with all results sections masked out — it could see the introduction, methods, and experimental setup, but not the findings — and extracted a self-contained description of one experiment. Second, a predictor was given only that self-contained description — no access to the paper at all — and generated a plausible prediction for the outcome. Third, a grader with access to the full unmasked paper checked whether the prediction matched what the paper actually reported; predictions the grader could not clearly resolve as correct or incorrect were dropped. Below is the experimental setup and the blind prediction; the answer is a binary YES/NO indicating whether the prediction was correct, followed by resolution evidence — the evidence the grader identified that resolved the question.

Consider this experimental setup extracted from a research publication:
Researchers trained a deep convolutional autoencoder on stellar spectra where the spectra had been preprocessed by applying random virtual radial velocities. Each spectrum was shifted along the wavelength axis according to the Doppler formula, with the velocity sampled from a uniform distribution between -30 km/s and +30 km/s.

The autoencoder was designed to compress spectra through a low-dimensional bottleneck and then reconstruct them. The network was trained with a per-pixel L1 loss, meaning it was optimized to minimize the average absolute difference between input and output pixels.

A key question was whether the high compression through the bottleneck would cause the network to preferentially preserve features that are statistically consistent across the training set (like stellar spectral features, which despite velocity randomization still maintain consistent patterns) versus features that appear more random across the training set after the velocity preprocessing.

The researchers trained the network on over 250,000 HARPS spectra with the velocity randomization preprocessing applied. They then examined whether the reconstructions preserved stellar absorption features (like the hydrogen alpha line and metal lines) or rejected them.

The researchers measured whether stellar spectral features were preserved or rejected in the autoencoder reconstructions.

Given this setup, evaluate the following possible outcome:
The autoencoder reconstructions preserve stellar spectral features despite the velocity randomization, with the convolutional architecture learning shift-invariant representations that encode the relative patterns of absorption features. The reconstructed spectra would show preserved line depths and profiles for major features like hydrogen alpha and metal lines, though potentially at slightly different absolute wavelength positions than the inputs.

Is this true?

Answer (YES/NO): YES